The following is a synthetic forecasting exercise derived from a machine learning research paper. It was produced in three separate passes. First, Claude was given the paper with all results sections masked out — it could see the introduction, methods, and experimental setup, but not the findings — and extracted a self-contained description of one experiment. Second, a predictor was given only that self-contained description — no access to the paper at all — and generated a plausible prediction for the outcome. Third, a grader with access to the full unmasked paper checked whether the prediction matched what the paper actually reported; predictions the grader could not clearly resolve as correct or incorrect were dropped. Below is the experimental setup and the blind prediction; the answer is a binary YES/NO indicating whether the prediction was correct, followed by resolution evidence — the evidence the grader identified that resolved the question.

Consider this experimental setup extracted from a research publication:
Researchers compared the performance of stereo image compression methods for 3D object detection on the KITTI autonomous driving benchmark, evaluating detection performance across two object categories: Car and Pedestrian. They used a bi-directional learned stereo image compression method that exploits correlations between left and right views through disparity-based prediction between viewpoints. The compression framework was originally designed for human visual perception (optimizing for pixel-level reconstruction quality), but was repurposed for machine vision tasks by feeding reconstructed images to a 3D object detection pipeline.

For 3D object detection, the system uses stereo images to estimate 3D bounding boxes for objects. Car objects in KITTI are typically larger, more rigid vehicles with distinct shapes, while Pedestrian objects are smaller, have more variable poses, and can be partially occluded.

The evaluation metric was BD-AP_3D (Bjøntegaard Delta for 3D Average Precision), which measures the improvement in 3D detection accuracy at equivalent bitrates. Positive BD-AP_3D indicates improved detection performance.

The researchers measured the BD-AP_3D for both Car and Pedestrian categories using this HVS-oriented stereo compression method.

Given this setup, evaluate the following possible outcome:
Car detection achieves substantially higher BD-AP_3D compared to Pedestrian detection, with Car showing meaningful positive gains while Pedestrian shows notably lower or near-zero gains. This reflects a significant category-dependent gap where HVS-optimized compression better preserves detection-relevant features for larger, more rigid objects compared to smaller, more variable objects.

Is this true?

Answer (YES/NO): YES